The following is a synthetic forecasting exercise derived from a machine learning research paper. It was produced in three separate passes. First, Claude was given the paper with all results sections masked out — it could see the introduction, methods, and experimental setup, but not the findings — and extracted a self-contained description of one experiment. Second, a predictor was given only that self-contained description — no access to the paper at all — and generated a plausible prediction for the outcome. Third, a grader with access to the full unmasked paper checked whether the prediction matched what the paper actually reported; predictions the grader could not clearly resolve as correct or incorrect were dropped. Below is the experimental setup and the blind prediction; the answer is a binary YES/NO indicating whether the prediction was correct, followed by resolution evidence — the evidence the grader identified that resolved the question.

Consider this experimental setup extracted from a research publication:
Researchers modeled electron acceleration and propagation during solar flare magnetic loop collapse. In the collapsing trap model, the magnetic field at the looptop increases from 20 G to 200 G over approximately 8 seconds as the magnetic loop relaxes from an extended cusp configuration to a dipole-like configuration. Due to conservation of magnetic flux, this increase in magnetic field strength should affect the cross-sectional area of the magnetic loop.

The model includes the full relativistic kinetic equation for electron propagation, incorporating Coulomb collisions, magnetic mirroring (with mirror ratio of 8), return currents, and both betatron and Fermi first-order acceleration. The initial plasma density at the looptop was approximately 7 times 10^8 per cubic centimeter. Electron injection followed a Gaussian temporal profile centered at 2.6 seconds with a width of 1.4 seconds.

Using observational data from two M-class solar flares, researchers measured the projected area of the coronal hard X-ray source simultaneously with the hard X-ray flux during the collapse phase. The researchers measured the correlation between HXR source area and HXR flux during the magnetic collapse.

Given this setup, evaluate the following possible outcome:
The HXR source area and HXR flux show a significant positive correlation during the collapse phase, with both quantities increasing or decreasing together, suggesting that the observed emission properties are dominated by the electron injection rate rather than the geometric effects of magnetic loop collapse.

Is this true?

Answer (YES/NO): NO